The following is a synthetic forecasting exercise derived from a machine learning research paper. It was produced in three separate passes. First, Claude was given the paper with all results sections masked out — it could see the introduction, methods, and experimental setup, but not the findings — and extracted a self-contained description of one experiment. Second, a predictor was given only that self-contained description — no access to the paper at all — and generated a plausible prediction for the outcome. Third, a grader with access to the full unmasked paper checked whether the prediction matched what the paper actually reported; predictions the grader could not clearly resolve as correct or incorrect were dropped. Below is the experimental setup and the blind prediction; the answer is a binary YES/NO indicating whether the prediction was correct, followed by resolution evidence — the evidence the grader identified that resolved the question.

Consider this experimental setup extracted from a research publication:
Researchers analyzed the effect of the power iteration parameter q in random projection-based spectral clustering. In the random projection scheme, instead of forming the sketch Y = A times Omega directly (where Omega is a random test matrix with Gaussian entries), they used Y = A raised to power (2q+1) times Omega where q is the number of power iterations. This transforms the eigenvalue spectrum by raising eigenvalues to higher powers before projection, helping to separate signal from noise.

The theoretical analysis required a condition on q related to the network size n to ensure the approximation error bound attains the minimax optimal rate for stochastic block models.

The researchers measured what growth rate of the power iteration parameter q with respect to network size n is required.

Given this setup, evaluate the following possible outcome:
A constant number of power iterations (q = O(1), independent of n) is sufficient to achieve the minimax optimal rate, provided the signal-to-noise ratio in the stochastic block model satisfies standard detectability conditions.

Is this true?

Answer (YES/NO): NO